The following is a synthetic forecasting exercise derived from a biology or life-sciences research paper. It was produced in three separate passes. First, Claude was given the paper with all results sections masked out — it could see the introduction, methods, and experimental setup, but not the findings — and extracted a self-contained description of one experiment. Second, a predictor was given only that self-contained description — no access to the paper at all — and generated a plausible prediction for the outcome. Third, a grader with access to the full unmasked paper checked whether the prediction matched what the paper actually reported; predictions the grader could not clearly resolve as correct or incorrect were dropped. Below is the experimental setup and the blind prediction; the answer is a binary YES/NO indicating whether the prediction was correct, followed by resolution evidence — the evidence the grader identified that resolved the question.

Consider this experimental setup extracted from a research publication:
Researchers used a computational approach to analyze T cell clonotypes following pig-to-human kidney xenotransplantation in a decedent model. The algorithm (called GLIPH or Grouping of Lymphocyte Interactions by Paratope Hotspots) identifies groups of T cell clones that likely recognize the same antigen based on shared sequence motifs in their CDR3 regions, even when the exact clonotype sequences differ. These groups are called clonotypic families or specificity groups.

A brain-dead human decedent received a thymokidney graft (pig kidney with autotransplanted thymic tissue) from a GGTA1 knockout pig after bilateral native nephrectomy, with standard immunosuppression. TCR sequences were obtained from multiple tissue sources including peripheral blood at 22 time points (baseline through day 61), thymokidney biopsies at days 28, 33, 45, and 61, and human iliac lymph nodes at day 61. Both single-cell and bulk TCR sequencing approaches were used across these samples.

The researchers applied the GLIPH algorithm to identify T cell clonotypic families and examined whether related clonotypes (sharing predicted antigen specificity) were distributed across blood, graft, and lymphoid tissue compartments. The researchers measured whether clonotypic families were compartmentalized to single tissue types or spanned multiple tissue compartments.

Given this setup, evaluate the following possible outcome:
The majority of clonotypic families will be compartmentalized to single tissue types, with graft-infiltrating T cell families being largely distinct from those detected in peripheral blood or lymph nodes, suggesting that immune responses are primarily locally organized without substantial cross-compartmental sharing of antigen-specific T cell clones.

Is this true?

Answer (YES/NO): NO